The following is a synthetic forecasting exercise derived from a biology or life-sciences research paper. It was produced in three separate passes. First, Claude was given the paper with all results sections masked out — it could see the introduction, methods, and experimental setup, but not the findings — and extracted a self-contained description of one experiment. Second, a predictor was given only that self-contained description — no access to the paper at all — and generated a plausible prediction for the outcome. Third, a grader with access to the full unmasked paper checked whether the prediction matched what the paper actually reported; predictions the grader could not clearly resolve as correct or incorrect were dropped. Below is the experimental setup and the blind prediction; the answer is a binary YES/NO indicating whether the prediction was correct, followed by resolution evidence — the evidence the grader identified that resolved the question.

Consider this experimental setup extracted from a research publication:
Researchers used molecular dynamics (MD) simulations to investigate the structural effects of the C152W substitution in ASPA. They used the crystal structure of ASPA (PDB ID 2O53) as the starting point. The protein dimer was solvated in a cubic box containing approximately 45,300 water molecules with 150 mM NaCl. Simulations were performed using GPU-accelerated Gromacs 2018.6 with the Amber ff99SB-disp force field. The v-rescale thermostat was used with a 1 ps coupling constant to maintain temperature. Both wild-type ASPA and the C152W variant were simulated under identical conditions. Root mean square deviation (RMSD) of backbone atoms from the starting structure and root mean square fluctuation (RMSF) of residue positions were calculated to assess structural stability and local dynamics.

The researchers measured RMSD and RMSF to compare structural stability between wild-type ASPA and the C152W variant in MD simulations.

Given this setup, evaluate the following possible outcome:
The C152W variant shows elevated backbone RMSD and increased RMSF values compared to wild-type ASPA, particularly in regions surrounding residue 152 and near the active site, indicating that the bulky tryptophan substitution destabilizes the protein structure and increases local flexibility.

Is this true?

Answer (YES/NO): NO